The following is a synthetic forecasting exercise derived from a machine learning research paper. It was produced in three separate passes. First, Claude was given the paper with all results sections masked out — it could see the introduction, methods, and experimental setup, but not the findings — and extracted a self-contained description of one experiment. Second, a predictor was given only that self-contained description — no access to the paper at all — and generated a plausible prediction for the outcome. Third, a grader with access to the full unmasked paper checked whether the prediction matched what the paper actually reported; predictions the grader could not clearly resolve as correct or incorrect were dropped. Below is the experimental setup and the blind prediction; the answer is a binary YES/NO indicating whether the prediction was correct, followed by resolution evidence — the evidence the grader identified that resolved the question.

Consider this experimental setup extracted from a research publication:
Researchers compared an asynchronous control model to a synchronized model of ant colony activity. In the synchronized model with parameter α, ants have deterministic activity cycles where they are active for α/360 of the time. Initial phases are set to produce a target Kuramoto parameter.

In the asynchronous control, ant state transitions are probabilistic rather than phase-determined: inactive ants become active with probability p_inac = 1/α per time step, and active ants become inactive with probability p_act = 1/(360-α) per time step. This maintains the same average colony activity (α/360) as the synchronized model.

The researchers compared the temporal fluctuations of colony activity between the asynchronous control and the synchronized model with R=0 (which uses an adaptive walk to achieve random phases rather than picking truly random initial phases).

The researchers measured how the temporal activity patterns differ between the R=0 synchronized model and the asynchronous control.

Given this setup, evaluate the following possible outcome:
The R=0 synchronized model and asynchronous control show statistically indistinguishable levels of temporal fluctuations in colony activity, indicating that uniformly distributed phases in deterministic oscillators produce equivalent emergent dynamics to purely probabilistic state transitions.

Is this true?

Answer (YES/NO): NO